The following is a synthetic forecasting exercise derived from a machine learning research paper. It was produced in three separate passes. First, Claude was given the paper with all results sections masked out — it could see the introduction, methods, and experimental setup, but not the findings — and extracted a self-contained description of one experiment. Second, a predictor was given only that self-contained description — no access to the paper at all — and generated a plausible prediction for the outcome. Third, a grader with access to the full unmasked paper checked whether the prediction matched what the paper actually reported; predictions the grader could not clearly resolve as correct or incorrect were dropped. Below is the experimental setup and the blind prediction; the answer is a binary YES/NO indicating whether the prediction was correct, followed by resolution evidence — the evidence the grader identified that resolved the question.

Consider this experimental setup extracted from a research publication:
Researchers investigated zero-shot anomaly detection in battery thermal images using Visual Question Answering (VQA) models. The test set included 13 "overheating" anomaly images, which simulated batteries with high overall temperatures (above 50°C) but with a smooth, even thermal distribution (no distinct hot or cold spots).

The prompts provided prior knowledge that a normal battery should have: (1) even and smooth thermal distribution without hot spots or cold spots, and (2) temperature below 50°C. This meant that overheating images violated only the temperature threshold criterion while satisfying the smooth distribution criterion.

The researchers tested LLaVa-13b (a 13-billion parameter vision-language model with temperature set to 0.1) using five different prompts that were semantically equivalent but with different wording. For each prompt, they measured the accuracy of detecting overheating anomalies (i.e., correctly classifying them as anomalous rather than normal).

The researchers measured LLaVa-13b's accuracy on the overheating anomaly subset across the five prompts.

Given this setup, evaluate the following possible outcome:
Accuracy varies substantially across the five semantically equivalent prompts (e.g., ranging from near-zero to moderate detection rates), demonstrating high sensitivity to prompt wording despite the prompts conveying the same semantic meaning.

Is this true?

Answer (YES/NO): NO